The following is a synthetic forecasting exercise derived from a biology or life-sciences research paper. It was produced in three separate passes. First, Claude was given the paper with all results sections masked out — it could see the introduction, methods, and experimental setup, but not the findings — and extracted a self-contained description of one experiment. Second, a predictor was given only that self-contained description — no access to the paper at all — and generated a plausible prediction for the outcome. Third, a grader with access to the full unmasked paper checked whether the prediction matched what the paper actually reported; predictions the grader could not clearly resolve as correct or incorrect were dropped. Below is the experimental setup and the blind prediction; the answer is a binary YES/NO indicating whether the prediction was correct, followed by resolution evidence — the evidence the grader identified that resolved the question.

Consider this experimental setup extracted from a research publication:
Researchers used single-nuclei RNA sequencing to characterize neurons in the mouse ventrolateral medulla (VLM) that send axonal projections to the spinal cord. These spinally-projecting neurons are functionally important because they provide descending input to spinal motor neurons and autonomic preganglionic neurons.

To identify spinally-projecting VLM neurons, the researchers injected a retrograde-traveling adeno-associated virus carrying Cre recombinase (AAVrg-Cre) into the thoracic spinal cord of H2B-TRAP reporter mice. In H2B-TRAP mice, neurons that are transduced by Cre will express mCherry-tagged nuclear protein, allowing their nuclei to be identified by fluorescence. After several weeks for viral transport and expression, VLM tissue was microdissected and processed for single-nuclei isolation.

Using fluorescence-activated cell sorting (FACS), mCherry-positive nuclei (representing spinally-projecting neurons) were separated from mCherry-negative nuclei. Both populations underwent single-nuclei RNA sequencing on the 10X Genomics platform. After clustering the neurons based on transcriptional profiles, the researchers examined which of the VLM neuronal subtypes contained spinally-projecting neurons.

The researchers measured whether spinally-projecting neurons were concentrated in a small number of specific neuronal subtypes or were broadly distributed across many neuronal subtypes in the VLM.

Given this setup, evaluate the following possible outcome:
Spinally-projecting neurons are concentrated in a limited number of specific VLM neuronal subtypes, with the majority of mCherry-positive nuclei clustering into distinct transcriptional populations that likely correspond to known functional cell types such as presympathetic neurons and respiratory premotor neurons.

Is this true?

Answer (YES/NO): YES